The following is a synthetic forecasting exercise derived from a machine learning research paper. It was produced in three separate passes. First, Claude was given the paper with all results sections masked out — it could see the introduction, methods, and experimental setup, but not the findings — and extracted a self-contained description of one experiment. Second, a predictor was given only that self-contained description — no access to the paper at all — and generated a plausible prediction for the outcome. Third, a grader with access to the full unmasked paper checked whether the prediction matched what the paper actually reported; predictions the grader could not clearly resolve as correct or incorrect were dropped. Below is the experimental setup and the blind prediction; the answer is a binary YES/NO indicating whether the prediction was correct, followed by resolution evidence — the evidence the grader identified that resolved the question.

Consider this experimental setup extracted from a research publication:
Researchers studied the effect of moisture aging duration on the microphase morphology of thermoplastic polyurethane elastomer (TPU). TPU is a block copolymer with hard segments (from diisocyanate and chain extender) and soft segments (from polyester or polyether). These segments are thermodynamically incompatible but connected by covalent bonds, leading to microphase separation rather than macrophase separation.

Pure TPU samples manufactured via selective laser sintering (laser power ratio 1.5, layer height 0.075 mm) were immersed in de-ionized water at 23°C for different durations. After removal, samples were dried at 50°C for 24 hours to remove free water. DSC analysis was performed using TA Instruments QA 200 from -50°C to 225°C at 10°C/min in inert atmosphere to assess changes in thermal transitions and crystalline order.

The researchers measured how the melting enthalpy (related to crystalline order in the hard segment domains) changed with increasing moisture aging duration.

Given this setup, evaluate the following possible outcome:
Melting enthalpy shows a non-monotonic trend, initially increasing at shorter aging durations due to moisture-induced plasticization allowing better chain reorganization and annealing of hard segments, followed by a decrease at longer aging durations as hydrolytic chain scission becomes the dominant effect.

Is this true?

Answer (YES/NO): YES